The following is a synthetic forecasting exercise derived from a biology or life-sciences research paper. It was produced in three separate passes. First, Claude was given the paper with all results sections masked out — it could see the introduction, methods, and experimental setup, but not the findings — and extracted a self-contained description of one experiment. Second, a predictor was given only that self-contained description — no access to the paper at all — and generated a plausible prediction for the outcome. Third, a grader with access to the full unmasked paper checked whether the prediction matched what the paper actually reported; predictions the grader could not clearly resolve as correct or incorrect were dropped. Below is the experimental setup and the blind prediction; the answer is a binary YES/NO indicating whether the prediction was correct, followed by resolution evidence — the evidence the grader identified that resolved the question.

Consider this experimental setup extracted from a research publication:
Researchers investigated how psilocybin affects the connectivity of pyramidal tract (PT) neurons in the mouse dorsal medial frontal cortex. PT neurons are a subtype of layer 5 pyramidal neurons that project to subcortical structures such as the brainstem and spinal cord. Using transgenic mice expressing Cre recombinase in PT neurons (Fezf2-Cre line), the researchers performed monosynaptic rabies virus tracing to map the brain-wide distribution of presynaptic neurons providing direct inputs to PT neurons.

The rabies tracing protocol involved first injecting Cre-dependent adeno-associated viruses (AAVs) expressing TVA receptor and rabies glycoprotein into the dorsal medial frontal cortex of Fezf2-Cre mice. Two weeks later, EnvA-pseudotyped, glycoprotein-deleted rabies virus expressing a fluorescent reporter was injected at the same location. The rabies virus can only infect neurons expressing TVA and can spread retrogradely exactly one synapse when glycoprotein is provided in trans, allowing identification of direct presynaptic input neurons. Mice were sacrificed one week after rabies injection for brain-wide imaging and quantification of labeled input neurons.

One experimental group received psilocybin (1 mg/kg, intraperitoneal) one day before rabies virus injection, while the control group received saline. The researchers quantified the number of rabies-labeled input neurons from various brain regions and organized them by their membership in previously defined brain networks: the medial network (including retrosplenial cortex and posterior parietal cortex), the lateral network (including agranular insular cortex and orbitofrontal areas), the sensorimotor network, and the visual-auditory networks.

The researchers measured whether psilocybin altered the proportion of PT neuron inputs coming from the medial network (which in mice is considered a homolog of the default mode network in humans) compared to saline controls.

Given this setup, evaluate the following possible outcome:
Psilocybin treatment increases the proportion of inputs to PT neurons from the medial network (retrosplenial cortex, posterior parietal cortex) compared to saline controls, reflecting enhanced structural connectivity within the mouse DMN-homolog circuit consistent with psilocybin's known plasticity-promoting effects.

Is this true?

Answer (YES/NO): YES